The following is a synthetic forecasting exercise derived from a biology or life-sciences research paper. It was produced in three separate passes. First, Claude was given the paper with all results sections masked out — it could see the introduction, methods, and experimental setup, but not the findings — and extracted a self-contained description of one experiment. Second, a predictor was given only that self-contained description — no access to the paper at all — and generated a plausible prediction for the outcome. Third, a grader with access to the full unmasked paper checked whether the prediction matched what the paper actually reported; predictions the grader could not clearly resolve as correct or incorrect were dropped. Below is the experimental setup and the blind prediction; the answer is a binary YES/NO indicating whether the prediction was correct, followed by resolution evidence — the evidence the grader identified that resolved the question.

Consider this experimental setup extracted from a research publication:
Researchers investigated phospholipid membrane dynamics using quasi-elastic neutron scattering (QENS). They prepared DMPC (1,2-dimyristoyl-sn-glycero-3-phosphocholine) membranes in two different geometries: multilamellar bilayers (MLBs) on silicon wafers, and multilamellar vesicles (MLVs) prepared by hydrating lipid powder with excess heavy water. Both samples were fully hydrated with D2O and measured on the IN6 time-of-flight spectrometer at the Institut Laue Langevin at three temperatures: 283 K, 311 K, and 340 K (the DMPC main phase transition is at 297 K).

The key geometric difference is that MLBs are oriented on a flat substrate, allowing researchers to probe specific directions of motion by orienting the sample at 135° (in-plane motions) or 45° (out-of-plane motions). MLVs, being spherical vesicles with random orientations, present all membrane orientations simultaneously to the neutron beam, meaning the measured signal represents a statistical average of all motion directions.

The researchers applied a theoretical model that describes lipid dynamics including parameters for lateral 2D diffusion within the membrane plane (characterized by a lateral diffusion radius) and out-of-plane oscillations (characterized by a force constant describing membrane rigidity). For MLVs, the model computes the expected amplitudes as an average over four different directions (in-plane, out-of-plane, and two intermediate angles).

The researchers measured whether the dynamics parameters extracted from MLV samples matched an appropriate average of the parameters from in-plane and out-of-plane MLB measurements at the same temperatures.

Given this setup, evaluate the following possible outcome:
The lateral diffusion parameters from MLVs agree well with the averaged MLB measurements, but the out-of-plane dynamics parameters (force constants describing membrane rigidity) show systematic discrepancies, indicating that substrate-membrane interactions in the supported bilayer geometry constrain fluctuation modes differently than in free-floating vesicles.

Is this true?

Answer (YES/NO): NO